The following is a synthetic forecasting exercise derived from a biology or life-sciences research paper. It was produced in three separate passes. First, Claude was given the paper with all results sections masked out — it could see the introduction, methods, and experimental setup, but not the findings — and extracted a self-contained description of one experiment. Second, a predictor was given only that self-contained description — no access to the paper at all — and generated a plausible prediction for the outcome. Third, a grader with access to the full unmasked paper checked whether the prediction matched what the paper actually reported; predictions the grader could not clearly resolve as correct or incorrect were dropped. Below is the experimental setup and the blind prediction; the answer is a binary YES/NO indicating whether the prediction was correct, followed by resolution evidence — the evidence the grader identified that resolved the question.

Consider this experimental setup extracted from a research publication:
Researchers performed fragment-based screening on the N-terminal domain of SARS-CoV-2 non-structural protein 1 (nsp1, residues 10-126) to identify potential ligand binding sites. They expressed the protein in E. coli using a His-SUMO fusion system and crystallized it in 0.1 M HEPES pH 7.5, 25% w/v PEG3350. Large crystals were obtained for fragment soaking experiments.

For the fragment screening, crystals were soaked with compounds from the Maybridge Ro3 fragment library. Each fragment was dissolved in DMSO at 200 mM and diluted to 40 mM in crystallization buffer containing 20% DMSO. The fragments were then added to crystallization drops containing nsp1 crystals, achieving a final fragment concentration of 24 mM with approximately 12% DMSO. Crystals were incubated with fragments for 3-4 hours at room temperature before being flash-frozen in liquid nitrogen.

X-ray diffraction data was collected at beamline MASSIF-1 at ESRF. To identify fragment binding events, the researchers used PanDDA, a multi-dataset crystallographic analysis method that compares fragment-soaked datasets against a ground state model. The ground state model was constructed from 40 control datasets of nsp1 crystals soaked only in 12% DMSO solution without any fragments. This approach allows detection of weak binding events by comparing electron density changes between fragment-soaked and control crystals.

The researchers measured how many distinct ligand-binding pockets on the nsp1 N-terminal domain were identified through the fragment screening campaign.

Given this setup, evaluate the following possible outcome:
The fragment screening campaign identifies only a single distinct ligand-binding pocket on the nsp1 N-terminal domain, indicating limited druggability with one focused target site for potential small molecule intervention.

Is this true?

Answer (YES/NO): NO